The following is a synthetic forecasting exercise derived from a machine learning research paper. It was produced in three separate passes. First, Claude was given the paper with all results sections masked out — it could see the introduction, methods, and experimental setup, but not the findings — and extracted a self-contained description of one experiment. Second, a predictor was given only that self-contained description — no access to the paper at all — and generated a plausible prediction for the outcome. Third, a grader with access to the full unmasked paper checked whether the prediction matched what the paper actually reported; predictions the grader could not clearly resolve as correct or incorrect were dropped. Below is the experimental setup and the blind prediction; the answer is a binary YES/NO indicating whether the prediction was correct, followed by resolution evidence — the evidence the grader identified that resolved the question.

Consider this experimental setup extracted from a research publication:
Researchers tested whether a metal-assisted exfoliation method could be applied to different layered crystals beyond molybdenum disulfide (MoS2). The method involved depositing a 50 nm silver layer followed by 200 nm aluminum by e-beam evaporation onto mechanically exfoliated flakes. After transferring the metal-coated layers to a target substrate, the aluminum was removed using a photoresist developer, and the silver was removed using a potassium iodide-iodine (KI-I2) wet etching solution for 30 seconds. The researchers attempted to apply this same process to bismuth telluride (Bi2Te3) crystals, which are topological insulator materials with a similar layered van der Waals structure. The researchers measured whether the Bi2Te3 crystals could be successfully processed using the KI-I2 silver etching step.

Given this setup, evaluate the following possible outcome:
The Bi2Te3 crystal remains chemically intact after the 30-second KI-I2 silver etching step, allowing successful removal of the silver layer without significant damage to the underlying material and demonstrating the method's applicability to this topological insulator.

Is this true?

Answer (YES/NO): NO